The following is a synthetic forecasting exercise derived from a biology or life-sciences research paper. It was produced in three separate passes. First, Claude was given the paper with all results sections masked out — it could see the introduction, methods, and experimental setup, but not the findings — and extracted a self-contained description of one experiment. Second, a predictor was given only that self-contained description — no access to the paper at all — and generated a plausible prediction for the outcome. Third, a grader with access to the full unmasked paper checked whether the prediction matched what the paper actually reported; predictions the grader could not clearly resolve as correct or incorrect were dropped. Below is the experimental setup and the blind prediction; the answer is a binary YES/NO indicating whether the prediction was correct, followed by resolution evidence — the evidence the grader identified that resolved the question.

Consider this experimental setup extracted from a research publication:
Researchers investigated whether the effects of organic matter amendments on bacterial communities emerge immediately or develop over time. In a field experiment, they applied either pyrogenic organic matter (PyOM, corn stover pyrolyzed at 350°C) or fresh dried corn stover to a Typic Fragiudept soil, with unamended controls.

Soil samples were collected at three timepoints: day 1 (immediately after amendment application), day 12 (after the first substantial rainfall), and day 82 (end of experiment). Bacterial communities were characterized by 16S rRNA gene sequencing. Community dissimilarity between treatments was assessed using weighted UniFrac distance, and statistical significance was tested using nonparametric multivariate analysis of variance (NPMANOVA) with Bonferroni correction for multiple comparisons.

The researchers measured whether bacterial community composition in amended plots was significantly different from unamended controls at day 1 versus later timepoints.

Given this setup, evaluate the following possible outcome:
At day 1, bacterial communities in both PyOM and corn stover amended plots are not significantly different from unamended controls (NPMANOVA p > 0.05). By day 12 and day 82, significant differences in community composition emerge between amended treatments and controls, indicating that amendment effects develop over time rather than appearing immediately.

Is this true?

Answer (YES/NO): NO